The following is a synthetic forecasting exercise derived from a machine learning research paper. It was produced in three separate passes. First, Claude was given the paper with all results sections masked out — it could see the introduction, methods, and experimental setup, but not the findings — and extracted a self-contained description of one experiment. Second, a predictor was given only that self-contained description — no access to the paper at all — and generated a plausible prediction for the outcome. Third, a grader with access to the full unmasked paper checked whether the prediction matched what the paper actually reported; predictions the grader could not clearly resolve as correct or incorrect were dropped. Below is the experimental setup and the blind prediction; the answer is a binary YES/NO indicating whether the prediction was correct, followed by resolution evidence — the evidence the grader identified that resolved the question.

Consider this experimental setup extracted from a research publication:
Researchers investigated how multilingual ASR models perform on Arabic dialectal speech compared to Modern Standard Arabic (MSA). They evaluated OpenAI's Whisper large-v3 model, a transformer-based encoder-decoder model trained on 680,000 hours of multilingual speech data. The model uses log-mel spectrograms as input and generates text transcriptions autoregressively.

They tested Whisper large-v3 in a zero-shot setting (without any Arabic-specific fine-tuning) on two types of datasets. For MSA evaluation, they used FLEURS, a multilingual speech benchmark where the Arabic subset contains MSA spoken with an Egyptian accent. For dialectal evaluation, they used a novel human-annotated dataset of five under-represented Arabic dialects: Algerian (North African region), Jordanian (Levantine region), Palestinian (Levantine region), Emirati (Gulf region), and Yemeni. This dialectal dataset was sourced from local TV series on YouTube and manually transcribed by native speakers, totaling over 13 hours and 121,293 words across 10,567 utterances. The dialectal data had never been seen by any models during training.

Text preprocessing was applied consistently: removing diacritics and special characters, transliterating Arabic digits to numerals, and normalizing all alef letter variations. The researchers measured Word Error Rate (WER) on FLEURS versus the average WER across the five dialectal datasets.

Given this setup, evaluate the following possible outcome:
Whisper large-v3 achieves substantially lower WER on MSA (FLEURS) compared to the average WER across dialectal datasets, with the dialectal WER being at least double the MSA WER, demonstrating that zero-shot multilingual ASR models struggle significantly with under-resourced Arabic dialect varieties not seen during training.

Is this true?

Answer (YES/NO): YES